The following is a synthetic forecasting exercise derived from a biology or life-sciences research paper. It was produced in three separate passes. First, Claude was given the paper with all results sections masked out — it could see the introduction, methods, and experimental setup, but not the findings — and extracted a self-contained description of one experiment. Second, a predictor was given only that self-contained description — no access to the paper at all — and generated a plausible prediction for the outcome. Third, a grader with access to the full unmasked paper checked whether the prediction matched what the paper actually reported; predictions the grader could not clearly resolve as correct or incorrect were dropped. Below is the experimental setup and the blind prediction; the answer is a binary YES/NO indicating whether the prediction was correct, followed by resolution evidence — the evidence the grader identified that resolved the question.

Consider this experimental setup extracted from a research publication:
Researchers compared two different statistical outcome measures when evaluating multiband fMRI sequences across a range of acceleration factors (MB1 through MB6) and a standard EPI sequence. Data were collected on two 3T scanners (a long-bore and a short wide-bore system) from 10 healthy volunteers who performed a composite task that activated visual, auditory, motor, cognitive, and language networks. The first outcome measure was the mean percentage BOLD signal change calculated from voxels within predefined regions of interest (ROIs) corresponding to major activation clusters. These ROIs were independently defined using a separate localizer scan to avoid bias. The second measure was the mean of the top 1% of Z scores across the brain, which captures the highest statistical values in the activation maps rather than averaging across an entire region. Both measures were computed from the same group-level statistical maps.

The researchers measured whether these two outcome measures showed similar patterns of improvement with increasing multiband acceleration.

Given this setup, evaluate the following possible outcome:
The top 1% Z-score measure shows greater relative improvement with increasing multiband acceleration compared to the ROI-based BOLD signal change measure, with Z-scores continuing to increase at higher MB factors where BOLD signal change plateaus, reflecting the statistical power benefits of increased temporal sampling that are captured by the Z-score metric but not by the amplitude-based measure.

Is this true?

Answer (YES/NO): NO